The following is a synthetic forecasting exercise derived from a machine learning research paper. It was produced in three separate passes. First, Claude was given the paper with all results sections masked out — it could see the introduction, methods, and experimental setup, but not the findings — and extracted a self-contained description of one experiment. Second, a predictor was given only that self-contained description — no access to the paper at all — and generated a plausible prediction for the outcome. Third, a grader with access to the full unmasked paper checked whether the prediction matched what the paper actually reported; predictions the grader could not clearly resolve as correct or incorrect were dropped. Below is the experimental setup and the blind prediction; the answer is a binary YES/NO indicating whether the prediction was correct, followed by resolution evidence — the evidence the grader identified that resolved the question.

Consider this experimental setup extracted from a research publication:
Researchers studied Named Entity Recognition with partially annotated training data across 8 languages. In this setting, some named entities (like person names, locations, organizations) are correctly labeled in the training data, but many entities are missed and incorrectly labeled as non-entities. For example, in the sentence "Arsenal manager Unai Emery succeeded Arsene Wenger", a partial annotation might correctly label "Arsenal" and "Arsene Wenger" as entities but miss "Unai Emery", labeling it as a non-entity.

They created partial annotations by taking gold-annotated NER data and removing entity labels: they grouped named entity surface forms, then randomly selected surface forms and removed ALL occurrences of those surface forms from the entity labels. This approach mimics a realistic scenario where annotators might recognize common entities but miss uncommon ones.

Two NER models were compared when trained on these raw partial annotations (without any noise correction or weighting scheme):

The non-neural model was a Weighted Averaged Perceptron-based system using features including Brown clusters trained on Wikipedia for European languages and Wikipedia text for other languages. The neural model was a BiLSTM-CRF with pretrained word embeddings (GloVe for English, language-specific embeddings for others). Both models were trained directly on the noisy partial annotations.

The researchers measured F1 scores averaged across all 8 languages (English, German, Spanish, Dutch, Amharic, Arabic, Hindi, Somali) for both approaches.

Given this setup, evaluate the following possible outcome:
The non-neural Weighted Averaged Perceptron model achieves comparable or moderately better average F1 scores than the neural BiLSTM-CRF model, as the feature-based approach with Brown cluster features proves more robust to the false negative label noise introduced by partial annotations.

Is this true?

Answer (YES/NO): NO